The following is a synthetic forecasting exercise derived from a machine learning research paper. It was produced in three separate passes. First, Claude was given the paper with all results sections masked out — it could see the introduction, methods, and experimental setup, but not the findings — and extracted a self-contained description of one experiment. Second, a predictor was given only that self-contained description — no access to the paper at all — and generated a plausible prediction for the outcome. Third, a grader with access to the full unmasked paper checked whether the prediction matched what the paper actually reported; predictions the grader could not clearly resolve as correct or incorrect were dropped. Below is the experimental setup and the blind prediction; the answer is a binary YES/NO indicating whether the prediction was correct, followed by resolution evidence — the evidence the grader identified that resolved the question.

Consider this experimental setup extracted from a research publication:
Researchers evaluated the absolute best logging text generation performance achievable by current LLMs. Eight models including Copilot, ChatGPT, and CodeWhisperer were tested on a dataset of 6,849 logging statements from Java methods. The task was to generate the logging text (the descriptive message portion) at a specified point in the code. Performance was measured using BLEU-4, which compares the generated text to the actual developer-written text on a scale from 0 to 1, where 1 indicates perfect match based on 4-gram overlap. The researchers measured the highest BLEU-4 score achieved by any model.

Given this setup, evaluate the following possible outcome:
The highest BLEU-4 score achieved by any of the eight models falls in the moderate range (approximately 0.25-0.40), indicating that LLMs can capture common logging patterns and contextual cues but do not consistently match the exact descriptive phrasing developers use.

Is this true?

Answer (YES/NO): NO